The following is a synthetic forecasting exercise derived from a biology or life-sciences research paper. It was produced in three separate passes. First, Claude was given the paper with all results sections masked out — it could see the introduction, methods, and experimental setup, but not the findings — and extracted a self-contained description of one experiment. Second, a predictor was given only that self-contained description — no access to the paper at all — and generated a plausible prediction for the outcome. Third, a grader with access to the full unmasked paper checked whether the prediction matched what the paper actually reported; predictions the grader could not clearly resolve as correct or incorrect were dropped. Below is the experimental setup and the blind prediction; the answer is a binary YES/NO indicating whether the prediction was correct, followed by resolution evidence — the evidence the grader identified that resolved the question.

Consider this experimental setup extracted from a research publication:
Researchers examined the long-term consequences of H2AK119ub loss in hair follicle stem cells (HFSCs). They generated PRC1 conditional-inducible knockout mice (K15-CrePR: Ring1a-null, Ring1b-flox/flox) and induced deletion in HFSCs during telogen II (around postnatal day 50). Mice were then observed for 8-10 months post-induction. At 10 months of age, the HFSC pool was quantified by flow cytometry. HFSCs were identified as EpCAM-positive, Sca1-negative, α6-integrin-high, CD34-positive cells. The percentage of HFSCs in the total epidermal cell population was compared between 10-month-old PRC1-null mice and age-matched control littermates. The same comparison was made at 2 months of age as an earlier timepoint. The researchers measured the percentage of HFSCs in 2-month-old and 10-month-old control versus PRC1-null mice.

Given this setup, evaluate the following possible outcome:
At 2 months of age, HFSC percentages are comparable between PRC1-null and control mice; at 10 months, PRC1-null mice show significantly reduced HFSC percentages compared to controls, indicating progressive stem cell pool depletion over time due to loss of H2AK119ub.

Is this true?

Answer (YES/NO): YES